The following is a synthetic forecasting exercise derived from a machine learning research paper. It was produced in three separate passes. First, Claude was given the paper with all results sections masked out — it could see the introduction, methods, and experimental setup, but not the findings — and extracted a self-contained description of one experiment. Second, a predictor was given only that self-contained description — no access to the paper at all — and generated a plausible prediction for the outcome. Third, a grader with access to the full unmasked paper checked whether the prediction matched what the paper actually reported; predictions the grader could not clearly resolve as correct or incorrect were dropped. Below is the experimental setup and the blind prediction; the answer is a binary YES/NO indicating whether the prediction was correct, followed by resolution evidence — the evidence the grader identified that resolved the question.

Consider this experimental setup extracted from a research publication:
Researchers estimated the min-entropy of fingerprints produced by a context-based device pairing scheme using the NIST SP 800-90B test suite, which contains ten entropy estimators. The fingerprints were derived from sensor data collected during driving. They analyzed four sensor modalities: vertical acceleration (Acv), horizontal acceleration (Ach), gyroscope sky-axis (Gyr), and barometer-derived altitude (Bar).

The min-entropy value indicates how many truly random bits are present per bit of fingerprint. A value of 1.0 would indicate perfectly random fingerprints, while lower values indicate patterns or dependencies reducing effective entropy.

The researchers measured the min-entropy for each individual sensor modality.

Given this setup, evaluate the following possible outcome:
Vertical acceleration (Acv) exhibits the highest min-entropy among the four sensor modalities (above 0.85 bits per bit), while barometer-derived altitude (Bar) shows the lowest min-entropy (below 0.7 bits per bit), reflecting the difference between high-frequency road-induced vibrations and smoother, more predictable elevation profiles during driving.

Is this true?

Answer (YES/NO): NO